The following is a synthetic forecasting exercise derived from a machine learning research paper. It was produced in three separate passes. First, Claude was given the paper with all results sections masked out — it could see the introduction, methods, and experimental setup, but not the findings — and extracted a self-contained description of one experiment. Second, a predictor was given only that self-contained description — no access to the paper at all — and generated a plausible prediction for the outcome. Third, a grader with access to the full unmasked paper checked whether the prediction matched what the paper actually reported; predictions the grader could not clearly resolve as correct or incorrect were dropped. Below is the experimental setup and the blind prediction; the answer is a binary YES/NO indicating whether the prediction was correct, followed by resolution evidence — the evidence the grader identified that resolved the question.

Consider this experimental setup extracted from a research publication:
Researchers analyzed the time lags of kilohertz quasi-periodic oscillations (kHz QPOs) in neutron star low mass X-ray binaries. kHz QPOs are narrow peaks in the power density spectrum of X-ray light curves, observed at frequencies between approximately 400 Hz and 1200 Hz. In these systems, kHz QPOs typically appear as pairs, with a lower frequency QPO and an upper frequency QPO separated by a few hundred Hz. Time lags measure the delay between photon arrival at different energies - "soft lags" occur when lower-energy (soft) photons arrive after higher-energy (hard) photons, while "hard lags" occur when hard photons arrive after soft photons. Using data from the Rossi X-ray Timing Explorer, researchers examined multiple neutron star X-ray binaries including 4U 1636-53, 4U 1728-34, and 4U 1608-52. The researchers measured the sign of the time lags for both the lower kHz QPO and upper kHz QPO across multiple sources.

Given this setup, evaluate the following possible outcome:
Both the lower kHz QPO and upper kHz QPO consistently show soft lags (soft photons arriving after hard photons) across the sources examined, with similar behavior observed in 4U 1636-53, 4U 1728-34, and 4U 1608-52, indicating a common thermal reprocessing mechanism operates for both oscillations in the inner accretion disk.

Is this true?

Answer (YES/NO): NO